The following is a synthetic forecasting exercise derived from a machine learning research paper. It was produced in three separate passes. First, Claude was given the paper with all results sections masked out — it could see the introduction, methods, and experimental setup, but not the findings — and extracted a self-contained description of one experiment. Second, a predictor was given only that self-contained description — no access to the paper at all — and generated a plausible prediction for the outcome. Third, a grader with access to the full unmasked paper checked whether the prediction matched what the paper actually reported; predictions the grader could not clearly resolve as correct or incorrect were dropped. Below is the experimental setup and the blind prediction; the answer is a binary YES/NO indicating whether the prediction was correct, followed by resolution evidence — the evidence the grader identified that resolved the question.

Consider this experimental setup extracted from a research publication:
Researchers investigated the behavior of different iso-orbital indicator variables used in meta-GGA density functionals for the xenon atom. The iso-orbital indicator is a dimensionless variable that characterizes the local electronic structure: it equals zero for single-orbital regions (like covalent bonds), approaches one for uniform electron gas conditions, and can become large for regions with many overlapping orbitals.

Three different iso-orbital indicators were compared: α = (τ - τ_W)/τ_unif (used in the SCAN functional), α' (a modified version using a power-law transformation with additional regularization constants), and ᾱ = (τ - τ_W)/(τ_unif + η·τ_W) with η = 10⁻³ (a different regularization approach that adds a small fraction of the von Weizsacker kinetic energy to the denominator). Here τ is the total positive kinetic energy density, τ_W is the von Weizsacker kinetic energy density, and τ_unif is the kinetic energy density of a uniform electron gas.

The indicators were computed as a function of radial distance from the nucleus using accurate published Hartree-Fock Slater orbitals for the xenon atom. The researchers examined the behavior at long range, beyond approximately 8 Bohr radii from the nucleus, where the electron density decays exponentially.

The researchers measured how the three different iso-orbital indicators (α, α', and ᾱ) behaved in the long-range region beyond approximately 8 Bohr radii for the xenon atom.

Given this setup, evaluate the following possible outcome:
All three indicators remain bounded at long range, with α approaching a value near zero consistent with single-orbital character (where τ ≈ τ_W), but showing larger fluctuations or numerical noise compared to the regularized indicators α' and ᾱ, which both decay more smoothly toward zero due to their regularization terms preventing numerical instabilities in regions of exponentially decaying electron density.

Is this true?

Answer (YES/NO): NO